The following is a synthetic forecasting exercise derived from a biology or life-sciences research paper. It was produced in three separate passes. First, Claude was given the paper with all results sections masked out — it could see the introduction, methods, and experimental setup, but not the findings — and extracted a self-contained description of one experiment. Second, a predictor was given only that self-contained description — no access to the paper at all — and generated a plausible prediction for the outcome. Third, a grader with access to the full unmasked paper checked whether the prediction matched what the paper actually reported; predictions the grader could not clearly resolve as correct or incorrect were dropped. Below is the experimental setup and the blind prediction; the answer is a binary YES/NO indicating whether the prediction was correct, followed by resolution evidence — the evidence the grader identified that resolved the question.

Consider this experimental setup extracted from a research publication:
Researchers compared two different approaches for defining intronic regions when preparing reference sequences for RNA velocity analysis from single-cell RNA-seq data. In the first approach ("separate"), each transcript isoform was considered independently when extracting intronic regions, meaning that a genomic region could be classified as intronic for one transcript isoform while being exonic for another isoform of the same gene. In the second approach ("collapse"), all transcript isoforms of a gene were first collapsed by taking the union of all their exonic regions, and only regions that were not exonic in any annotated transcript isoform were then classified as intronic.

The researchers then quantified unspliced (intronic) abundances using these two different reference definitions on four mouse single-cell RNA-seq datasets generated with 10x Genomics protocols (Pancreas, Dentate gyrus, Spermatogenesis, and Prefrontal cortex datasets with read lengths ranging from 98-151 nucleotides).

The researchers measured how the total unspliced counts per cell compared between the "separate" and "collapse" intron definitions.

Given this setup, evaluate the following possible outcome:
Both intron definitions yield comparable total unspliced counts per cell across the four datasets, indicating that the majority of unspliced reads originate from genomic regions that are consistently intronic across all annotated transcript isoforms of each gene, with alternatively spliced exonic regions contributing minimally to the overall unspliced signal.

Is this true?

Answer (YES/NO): NO